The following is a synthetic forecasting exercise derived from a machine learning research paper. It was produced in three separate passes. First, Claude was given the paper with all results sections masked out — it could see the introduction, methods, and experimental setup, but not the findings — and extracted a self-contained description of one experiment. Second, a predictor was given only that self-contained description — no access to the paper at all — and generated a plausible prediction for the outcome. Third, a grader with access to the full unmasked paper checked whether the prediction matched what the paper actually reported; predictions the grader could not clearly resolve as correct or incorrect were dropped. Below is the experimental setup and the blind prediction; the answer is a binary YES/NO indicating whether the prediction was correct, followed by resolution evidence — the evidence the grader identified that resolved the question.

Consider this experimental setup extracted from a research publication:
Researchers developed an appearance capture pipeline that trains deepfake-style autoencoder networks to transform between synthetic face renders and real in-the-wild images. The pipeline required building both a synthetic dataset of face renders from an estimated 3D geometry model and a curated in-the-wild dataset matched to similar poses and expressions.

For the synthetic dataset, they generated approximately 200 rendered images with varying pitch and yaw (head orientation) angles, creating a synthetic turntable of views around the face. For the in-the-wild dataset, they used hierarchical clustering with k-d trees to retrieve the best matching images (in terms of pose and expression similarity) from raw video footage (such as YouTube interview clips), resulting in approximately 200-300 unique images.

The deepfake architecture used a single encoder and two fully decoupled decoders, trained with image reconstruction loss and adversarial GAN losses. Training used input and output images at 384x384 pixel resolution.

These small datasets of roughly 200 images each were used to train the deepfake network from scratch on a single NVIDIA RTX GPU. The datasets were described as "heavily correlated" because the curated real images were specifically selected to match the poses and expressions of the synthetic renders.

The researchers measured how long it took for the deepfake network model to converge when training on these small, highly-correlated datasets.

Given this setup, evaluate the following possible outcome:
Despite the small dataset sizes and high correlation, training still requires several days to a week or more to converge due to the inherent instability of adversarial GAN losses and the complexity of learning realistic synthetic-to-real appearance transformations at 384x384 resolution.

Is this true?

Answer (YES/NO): NO